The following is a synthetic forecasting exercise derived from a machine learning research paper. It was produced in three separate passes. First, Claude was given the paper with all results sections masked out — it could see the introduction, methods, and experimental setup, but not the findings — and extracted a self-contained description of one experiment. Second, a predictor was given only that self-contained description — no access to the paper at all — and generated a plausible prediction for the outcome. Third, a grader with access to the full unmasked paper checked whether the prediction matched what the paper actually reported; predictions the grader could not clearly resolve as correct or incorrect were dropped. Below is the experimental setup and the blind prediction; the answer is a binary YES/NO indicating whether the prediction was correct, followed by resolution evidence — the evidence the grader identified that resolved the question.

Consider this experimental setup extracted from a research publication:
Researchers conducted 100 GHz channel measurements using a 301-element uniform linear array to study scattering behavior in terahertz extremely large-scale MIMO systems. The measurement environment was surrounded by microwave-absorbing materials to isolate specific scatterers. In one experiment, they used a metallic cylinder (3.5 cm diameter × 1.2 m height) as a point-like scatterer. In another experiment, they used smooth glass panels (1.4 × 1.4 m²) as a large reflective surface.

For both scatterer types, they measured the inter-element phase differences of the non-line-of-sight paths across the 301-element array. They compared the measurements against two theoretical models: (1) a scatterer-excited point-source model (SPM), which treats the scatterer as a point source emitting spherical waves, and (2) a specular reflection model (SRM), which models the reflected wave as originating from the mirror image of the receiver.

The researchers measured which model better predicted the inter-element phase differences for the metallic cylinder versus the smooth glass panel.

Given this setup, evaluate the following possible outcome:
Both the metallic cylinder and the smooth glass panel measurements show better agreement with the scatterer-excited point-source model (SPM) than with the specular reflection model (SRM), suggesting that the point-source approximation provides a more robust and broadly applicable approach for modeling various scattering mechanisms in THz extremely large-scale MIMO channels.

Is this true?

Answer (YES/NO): NO